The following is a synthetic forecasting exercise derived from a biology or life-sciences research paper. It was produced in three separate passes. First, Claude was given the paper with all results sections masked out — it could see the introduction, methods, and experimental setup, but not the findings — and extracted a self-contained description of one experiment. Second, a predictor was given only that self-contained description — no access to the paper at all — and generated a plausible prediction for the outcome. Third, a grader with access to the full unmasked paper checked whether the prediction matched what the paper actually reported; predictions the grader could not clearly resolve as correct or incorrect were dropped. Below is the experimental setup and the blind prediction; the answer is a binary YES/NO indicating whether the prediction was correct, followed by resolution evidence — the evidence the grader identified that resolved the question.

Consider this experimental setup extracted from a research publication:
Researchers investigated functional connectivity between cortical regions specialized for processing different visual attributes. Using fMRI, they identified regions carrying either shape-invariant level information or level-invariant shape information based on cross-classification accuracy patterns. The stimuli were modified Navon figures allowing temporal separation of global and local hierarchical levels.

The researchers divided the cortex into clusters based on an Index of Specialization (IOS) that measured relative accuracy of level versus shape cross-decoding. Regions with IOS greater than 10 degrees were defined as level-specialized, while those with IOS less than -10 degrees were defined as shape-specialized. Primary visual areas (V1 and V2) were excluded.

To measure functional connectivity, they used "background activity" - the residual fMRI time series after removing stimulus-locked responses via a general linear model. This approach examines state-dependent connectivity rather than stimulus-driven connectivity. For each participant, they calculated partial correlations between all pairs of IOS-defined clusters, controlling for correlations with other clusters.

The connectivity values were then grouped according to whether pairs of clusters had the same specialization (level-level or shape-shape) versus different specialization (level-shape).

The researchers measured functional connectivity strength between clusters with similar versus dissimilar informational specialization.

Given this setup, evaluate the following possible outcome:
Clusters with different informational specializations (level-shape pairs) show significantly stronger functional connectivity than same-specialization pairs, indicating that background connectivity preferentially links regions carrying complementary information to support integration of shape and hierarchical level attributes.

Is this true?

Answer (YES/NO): NO